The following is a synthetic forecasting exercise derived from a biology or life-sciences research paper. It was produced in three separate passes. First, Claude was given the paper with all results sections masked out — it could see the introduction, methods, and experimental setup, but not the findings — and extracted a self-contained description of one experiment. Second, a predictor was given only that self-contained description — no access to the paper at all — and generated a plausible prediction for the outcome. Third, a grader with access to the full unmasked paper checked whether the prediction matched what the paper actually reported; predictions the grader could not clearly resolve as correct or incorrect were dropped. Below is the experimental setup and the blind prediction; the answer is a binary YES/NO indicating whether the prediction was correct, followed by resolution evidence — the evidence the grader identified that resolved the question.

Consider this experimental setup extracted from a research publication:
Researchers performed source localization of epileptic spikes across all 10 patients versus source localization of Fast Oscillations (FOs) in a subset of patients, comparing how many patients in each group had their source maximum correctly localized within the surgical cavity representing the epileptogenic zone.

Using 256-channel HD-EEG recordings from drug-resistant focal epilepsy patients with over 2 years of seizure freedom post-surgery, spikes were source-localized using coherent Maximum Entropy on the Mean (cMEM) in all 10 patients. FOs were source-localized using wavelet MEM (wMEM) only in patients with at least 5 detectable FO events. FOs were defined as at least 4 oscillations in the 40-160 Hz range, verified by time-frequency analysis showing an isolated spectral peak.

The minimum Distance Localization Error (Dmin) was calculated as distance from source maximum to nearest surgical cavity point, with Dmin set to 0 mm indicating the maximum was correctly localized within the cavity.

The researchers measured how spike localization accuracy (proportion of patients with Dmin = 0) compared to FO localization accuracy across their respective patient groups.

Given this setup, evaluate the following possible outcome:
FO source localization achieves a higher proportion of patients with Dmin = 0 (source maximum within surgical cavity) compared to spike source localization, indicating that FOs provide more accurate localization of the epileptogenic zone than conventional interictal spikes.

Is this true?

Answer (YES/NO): NO